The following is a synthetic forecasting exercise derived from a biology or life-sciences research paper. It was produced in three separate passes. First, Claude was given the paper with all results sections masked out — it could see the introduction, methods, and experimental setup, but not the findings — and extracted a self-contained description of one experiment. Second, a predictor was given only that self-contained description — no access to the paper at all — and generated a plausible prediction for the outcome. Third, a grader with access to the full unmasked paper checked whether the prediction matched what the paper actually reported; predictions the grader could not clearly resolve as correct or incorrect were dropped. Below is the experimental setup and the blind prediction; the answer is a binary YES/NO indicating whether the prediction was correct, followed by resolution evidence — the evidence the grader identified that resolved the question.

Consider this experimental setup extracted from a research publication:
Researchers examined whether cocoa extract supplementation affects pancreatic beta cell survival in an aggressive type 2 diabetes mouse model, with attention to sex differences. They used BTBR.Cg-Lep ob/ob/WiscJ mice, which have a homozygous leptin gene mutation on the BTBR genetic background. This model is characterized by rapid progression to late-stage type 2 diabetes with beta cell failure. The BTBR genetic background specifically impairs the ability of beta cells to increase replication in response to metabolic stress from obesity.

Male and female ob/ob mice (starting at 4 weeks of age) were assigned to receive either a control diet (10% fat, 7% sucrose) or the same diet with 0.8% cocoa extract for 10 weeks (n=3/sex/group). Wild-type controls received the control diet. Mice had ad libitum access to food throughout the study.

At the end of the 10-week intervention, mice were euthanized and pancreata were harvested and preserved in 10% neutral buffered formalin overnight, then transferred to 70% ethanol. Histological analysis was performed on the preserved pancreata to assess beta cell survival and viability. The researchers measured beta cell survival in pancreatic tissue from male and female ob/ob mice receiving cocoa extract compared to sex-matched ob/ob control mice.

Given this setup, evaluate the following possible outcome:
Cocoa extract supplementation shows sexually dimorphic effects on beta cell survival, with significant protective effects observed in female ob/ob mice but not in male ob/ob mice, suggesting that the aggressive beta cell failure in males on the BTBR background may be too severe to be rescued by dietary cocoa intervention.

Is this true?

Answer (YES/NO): YES